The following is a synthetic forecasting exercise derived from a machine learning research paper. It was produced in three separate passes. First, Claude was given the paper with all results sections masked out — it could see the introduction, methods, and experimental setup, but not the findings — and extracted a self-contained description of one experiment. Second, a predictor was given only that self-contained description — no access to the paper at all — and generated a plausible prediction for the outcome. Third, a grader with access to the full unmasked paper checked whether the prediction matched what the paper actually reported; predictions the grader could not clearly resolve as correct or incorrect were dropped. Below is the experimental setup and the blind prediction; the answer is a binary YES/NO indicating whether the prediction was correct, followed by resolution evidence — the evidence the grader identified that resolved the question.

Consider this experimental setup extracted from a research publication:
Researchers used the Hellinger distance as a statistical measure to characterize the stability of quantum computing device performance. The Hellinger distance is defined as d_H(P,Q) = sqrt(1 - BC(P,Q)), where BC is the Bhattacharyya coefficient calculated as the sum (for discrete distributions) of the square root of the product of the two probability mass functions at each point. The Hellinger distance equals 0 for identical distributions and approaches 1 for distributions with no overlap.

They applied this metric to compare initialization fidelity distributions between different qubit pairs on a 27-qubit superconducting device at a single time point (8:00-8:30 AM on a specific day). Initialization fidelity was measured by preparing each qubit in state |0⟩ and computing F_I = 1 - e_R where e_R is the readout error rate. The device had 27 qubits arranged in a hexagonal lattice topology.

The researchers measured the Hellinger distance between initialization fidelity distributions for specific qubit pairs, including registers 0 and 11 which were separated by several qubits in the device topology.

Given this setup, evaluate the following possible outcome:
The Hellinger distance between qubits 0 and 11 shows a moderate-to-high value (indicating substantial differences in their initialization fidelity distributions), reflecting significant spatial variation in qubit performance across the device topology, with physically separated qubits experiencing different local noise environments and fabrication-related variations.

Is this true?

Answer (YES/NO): YES